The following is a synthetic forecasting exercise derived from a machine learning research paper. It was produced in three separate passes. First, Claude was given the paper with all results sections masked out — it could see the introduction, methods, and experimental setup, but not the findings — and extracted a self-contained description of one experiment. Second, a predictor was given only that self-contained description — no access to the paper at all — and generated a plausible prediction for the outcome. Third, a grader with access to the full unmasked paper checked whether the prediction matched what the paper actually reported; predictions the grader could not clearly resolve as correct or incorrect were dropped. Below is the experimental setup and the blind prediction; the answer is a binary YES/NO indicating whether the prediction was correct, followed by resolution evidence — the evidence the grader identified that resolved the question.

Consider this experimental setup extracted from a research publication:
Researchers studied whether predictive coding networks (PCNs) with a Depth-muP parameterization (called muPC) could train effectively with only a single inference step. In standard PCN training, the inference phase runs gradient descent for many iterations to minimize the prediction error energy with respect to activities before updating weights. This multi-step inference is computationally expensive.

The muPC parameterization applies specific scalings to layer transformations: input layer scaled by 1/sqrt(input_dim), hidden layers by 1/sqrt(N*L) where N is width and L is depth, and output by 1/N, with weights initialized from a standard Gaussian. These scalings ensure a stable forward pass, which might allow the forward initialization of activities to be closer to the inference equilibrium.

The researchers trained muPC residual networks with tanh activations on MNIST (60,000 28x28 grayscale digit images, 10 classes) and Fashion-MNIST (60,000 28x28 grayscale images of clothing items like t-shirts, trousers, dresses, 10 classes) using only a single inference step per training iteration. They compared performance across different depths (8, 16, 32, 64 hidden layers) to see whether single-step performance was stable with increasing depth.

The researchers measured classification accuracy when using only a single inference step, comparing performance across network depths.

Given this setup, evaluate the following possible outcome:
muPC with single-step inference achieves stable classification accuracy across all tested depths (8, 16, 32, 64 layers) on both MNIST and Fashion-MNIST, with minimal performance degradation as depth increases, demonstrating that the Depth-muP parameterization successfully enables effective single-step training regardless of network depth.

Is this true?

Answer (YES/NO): NO